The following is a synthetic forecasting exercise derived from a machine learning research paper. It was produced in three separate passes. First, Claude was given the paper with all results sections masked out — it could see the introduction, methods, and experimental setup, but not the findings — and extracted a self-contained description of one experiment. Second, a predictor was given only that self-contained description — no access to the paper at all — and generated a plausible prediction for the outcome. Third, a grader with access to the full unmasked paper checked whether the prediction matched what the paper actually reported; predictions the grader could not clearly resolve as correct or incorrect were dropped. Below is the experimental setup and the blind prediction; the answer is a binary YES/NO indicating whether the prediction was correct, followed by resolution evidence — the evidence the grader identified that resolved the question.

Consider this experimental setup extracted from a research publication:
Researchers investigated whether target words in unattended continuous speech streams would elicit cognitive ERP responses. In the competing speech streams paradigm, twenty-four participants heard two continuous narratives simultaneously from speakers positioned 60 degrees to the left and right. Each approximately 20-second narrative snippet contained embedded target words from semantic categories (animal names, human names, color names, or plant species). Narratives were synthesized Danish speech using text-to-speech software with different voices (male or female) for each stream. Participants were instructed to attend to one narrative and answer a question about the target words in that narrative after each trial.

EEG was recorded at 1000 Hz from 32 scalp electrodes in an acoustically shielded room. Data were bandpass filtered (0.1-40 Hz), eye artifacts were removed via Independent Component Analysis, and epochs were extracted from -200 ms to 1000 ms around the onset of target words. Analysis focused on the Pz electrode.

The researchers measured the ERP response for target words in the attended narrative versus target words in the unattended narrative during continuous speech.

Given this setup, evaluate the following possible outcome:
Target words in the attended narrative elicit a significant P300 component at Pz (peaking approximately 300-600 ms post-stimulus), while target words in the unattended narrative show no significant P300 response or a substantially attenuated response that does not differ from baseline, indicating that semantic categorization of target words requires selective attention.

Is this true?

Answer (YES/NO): NO